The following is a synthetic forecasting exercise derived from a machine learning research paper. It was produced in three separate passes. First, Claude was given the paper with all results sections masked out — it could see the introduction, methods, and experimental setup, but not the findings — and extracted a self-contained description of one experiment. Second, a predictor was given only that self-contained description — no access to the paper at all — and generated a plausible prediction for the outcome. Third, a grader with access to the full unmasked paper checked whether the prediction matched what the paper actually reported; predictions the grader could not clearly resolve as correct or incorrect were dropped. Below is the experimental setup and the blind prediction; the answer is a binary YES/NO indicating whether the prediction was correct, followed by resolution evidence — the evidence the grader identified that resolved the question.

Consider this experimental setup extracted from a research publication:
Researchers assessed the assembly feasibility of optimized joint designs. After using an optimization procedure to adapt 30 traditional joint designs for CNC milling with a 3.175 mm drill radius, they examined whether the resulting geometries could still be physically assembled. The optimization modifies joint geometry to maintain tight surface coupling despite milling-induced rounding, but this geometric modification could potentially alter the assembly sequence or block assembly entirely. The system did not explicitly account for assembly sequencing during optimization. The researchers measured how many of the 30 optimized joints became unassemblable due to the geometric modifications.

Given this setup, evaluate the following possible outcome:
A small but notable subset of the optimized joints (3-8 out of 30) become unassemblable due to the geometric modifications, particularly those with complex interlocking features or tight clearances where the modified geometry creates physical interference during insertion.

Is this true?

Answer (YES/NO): NO